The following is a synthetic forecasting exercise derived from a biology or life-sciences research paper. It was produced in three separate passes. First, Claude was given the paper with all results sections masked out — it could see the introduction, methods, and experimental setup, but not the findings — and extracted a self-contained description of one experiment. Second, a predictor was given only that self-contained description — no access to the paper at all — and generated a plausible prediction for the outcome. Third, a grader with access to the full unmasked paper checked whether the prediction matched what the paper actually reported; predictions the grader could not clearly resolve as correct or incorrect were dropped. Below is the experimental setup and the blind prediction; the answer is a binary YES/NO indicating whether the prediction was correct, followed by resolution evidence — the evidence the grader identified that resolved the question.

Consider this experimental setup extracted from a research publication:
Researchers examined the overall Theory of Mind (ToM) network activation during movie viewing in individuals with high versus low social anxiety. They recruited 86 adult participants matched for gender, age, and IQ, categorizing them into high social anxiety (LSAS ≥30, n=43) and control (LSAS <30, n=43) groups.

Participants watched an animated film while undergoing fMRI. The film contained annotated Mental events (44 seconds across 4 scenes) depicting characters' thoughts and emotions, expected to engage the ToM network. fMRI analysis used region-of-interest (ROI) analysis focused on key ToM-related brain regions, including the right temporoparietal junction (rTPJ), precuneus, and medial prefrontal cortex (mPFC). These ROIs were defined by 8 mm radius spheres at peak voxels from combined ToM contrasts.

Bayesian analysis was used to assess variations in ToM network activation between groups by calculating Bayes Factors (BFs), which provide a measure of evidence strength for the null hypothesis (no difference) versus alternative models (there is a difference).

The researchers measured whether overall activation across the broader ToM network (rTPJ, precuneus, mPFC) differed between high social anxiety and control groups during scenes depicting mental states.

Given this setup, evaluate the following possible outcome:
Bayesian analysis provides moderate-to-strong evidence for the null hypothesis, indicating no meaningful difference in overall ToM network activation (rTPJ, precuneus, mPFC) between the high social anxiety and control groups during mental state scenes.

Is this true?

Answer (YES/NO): NO